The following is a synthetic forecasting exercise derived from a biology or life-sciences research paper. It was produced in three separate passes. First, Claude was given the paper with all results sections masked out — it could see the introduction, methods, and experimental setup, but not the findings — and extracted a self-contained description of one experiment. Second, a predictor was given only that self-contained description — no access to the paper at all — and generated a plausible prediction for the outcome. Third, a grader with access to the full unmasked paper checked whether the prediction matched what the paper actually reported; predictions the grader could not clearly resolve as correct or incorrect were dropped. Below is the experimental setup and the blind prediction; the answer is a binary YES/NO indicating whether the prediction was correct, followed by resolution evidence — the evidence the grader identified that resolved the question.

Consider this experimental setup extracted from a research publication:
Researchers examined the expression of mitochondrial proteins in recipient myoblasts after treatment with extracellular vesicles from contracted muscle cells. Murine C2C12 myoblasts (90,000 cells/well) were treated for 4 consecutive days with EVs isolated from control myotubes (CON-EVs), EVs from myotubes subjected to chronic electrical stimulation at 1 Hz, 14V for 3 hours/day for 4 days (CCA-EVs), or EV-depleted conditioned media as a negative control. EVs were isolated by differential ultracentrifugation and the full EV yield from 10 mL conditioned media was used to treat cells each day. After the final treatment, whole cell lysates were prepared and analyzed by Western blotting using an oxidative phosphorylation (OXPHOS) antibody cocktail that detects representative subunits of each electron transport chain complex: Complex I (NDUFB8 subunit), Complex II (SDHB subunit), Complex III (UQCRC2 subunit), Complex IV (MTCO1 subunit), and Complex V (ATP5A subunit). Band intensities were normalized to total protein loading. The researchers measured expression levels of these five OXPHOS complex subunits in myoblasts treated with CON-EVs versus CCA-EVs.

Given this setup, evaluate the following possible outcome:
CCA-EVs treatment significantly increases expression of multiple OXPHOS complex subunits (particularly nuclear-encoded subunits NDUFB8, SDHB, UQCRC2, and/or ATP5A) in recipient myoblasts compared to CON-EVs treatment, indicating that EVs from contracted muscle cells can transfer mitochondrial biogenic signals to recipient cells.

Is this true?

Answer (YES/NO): NO